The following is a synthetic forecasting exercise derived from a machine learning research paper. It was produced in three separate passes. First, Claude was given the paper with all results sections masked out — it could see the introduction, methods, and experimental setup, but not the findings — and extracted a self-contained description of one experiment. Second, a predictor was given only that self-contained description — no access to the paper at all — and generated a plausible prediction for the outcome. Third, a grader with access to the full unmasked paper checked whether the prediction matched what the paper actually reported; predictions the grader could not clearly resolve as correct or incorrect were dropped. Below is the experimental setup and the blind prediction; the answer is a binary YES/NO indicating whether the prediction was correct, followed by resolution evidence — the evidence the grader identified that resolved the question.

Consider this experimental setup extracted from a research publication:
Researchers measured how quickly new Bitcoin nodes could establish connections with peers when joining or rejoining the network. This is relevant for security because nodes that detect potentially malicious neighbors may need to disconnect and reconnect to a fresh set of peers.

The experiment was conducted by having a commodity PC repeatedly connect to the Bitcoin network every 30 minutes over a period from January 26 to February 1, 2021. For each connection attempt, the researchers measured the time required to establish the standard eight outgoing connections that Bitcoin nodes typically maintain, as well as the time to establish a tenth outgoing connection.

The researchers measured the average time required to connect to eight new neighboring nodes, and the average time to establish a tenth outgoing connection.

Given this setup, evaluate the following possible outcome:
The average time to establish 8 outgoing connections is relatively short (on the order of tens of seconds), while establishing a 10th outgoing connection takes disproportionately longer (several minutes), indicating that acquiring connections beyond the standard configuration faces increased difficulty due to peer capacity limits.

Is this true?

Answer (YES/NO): NO